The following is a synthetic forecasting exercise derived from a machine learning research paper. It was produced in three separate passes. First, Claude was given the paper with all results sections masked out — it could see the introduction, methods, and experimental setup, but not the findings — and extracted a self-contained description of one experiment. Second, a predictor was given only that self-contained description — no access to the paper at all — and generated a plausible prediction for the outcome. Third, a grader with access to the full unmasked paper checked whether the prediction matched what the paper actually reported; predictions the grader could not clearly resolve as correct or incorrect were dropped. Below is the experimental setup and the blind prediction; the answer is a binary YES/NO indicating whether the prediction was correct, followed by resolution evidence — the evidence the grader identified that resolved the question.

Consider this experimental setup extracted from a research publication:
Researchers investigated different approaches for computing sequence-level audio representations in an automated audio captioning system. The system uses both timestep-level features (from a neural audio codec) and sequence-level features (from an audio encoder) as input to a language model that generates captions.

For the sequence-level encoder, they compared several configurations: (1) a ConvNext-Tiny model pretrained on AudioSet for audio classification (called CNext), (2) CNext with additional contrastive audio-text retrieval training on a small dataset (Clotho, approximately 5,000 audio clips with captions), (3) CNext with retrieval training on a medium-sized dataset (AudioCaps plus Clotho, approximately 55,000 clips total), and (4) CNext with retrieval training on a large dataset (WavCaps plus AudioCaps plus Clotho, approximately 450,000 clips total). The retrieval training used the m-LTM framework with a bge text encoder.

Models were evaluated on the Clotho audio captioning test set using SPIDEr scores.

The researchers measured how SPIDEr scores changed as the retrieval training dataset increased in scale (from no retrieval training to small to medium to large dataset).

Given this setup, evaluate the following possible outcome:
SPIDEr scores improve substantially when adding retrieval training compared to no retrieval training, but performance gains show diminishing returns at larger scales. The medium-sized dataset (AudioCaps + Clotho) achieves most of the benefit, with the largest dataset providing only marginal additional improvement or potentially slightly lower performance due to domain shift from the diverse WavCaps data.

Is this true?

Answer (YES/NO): NO